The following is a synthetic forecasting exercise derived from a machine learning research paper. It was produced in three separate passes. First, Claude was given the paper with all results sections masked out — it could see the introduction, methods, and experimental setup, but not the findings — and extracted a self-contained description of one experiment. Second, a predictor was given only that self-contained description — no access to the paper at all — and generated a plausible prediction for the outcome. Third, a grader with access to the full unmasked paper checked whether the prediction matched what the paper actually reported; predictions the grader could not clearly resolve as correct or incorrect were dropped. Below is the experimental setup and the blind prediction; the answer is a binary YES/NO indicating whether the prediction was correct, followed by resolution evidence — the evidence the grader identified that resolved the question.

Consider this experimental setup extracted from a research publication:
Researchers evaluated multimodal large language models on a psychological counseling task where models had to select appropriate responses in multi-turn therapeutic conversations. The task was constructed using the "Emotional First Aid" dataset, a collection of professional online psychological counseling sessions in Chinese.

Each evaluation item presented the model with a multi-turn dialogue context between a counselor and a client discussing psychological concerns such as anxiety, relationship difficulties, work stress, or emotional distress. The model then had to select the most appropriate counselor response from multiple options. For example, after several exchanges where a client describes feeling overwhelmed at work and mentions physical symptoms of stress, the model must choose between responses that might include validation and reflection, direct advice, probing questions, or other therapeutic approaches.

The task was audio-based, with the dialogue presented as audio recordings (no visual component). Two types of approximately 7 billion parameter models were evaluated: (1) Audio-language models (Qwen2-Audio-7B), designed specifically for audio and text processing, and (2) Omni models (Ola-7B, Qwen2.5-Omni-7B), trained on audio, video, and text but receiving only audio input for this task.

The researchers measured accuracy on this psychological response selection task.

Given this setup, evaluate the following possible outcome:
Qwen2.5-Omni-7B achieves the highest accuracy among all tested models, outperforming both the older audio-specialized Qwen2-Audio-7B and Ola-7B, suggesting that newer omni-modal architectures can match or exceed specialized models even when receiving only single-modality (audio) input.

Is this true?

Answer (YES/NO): NO